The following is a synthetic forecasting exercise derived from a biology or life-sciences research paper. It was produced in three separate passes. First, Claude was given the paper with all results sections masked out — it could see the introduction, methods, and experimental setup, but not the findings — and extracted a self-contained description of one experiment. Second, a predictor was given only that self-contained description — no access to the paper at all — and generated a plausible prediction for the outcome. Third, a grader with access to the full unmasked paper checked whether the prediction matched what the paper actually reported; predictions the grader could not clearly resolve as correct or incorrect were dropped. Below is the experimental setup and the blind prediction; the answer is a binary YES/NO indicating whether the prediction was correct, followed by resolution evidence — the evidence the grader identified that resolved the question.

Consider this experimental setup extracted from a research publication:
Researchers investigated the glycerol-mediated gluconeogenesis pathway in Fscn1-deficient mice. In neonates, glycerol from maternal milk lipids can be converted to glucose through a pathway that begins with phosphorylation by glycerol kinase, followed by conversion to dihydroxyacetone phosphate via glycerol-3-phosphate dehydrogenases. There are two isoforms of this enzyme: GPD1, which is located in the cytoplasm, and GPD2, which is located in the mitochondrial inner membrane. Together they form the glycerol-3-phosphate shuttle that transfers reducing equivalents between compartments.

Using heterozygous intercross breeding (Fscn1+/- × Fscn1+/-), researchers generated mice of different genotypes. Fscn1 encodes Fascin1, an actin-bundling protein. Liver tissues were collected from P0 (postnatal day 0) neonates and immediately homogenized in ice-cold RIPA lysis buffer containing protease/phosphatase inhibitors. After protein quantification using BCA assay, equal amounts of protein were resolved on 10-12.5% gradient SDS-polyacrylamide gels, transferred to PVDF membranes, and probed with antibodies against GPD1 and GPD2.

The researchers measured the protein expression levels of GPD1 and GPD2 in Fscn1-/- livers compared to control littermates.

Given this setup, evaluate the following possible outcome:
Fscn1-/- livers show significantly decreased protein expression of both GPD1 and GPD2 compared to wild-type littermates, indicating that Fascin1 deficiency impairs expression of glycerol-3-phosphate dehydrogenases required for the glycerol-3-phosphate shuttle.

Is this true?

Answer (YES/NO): YES